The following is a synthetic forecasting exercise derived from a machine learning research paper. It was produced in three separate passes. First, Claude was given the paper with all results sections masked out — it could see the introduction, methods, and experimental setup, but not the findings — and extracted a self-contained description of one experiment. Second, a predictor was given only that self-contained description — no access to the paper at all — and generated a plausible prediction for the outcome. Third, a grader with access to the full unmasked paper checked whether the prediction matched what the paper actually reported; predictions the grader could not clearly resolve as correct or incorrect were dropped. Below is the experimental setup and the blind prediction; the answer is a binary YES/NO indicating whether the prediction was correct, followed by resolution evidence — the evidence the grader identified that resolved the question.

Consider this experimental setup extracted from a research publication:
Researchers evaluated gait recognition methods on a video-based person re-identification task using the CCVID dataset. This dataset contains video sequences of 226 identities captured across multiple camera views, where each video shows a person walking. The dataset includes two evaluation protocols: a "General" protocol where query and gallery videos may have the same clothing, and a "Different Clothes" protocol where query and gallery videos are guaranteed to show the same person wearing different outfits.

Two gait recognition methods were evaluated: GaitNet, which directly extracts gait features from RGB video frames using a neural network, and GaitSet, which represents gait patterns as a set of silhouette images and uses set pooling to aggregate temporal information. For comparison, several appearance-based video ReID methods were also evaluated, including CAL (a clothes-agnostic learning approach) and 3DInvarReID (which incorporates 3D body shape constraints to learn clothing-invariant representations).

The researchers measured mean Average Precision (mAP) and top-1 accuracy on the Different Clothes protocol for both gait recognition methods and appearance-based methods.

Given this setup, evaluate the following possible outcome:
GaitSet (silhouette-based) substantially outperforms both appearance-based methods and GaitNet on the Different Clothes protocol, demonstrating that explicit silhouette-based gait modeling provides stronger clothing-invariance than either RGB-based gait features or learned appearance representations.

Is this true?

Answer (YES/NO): NO